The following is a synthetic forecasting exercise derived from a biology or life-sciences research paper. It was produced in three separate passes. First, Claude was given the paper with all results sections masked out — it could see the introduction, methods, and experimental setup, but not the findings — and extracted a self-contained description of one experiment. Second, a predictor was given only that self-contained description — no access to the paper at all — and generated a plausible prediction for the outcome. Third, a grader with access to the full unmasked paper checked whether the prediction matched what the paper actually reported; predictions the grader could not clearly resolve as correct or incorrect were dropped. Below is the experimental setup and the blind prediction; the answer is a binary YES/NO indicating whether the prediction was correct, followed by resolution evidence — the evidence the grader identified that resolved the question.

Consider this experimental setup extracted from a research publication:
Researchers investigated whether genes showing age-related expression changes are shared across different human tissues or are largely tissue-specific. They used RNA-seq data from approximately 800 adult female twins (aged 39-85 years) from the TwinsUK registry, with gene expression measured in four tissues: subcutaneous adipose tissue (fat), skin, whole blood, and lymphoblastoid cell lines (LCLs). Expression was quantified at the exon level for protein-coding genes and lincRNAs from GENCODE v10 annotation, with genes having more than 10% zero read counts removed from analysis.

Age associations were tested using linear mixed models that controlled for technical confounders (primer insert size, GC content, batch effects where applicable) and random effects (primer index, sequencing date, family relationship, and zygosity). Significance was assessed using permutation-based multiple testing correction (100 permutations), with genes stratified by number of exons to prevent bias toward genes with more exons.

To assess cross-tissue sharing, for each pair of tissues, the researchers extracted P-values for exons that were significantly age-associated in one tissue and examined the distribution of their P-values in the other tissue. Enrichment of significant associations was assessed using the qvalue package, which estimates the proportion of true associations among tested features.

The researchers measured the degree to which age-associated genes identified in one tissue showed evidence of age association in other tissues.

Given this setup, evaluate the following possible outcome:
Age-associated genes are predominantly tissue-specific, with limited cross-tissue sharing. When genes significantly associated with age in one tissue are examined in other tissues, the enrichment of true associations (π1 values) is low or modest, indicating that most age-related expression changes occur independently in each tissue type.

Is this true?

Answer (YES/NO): NO